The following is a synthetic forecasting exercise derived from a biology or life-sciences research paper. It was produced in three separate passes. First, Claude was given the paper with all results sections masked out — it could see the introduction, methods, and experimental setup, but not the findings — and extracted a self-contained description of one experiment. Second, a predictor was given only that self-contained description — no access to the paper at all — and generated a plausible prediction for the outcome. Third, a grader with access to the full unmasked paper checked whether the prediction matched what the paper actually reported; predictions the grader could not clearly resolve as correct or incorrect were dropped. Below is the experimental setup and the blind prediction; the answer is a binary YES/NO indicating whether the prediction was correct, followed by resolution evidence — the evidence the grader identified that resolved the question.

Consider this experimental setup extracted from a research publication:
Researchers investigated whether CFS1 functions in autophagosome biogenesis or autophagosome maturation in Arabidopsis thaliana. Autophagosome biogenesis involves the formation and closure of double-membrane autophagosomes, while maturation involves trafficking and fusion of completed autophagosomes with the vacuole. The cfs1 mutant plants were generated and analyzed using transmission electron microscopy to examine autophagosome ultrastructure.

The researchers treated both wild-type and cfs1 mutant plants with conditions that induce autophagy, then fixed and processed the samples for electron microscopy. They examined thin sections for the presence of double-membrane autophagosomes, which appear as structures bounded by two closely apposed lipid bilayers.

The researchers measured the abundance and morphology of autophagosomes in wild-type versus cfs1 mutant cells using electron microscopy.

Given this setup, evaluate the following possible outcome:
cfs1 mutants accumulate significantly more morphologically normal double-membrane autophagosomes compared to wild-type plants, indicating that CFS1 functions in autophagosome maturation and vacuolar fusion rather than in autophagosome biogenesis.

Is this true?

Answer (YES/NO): NO